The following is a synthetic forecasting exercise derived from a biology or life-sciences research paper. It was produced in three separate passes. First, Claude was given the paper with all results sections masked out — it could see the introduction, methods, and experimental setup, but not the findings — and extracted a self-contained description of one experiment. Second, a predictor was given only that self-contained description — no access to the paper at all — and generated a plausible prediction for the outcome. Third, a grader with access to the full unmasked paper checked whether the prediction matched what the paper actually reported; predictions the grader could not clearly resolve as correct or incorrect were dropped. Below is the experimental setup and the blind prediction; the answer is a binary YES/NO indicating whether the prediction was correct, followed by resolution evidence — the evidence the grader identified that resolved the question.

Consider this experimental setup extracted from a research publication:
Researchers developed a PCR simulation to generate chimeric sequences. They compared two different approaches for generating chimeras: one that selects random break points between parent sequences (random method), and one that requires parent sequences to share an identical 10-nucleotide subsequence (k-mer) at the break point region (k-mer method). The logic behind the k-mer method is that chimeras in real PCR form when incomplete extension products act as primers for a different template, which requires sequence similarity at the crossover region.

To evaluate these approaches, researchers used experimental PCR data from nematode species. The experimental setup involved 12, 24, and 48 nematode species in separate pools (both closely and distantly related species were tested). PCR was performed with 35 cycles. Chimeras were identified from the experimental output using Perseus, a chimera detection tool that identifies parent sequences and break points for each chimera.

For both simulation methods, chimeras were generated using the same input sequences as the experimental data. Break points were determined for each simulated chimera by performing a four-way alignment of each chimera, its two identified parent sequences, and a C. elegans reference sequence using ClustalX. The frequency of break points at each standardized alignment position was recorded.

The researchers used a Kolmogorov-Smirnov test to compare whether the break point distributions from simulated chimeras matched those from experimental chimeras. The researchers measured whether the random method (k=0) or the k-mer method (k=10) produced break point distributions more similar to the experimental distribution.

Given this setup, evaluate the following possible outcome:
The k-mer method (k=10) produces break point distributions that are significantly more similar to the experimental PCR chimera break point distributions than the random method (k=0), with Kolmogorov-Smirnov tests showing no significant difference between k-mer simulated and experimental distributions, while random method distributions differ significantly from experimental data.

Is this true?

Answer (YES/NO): YES